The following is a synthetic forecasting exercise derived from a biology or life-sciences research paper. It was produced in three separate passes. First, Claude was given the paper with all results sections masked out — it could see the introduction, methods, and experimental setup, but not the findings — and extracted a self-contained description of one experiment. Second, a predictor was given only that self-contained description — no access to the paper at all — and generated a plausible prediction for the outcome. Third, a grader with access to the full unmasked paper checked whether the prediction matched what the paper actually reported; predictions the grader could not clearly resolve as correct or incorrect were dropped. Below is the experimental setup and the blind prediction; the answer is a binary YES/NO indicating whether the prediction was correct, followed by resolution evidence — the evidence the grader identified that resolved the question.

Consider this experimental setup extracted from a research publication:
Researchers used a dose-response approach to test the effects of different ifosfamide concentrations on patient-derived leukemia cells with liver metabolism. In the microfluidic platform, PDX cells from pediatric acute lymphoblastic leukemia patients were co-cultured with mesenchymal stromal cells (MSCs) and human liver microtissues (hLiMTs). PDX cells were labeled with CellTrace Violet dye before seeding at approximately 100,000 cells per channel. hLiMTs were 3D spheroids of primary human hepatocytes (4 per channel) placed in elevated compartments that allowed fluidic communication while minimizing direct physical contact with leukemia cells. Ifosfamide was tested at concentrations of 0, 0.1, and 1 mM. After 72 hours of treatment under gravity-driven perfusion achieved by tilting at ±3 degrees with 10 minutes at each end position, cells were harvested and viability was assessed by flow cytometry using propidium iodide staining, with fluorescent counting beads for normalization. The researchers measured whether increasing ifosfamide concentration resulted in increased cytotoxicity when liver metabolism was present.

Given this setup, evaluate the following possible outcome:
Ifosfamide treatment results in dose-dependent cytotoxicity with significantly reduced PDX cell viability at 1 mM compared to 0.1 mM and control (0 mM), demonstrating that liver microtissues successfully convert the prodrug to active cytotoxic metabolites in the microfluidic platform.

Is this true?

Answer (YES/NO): NO